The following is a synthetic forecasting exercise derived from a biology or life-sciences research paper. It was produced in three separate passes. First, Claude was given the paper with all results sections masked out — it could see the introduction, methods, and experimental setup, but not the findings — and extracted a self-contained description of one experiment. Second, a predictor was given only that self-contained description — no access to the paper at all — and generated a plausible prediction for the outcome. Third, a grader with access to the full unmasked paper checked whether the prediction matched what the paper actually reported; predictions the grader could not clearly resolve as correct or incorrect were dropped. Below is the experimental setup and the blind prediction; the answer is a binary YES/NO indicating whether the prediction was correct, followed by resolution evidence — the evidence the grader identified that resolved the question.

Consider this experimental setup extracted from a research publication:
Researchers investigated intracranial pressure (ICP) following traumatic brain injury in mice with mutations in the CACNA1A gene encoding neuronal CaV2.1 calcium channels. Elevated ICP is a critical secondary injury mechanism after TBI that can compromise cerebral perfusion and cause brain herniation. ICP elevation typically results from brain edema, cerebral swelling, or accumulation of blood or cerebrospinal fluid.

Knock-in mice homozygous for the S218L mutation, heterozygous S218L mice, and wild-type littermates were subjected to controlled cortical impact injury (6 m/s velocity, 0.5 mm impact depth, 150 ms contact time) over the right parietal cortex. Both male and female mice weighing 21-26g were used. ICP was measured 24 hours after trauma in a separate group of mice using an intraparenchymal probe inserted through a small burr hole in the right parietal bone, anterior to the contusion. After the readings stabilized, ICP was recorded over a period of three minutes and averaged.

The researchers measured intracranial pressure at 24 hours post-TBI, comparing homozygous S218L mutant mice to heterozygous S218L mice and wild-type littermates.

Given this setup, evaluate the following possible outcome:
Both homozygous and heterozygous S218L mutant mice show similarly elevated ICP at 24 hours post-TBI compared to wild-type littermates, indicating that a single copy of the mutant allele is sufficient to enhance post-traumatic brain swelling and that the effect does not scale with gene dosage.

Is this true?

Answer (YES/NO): NO